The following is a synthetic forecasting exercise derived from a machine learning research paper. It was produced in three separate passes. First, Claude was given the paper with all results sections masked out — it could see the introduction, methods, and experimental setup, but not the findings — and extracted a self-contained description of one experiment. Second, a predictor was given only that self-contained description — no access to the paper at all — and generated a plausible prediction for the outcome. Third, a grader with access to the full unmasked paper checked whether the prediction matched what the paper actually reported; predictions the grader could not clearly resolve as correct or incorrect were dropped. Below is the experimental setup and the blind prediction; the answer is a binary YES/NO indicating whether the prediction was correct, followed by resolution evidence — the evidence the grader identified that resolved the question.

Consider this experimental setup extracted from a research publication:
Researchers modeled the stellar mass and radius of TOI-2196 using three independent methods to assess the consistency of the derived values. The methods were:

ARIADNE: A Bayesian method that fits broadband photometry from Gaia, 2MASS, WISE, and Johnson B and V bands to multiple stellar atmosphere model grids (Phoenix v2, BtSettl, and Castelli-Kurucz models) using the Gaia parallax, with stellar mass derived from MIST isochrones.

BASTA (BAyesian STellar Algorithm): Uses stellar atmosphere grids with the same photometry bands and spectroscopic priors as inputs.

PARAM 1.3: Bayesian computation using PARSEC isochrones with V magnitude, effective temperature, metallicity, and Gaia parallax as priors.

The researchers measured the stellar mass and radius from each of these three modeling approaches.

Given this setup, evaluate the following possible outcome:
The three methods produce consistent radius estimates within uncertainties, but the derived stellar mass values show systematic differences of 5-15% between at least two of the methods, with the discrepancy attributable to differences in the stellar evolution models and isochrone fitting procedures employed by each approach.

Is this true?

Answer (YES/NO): NO